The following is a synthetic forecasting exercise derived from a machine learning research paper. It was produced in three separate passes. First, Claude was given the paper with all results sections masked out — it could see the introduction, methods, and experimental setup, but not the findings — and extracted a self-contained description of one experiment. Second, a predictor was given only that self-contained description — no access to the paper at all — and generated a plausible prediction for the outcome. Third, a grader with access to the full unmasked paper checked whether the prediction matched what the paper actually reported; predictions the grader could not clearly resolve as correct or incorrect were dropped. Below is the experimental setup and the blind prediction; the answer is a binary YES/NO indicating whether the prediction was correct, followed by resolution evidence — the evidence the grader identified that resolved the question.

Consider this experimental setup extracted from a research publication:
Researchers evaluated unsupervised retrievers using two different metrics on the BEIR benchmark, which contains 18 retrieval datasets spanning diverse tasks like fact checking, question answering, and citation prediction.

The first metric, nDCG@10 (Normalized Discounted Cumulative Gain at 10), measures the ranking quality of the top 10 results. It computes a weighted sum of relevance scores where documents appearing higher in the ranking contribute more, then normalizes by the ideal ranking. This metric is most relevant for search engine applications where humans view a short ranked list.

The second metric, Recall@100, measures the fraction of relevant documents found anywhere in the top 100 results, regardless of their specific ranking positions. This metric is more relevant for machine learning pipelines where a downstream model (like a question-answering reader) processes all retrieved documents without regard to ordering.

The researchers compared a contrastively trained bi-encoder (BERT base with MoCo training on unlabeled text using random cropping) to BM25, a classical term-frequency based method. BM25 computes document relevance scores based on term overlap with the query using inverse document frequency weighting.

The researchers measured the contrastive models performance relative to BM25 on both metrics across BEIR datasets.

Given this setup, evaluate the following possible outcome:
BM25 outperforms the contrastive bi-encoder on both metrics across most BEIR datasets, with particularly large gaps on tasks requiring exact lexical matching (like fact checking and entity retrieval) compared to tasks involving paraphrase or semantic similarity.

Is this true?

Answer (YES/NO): NO